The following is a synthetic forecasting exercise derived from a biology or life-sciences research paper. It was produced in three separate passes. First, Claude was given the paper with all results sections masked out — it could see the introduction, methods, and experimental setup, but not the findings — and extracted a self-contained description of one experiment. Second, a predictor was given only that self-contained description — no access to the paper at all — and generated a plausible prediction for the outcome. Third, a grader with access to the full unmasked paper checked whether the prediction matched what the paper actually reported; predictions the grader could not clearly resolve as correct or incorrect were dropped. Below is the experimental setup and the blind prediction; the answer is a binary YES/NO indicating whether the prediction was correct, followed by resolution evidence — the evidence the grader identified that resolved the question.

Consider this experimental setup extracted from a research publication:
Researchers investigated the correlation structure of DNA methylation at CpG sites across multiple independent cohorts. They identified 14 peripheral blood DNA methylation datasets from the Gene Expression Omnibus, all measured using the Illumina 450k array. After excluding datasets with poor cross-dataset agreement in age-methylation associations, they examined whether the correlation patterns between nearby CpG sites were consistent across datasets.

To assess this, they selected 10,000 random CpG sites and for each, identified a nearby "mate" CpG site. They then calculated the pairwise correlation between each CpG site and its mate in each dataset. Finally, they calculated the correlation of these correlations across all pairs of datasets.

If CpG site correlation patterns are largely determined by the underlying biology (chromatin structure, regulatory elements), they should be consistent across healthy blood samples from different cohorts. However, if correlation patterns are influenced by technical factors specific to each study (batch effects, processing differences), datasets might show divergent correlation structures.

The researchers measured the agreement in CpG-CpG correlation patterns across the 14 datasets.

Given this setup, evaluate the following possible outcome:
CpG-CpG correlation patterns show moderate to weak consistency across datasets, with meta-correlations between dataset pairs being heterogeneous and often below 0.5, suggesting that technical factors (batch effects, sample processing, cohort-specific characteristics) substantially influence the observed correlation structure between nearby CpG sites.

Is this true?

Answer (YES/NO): NO